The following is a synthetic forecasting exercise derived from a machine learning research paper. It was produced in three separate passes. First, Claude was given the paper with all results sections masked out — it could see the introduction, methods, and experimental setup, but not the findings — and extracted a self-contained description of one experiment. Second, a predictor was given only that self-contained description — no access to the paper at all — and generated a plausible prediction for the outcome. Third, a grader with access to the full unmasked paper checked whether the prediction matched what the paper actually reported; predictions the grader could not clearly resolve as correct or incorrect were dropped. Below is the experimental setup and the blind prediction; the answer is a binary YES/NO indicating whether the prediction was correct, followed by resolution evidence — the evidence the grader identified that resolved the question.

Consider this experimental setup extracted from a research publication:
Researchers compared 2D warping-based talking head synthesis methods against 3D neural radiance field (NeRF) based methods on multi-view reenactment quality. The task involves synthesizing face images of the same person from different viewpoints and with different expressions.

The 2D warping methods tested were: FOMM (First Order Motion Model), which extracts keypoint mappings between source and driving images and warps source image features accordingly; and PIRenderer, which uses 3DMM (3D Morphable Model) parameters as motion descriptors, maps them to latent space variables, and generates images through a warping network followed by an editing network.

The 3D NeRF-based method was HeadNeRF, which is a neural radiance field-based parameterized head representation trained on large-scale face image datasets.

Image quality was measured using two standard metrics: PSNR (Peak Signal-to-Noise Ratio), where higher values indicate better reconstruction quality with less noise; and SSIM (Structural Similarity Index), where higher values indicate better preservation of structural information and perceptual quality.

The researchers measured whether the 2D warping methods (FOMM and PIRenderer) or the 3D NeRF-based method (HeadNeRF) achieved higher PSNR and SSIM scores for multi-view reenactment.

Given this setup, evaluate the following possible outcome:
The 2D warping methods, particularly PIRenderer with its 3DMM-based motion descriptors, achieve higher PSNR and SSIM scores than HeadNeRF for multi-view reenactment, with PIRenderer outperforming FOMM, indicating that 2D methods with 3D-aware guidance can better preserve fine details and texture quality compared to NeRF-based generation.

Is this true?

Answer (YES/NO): NO